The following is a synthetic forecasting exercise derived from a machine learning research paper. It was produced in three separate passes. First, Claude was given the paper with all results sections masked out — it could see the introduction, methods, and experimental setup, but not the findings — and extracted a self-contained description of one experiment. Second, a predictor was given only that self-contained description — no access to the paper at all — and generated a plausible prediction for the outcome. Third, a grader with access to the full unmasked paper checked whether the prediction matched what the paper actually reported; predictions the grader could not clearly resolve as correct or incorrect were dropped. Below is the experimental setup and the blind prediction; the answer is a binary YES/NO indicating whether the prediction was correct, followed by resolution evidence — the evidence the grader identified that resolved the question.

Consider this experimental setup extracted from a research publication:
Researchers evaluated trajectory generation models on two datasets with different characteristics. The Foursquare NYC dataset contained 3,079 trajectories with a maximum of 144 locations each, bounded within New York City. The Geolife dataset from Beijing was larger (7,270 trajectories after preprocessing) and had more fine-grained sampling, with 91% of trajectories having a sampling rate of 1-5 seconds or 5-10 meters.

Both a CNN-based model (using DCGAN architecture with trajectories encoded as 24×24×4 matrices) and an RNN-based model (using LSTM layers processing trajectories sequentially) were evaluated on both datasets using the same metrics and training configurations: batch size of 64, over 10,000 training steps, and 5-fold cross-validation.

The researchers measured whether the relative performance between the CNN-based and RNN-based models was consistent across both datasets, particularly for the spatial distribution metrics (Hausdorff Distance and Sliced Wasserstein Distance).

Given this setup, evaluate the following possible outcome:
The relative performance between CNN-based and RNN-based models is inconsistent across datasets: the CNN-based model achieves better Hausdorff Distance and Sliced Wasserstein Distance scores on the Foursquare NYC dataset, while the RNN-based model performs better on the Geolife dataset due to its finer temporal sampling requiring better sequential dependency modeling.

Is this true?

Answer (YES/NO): NO